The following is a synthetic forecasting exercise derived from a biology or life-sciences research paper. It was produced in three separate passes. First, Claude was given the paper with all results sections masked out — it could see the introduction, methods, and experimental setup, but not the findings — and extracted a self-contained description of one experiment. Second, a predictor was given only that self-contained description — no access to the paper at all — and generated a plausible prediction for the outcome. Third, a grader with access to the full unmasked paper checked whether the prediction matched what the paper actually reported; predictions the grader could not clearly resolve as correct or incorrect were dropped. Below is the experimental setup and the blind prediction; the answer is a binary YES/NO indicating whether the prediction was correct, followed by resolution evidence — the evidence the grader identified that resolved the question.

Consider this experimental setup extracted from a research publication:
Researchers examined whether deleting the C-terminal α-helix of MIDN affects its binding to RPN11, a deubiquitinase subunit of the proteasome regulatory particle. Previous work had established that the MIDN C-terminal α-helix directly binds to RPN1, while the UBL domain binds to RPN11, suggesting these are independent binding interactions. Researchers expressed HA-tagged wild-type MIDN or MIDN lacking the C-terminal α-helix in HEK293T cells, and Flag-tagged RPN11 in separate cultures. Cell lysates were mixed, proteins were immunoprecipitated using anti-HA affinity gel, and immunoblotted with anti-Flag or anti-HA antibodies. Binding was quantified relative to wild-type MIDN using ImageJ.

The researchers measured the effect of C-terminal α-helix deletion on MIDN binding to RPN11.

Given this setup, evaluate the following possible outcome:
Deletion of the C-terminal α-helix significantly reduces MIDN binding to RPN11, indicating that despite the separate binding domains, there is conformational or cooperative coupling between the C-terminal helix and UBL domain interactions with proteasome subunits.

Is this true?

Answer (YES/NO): YES